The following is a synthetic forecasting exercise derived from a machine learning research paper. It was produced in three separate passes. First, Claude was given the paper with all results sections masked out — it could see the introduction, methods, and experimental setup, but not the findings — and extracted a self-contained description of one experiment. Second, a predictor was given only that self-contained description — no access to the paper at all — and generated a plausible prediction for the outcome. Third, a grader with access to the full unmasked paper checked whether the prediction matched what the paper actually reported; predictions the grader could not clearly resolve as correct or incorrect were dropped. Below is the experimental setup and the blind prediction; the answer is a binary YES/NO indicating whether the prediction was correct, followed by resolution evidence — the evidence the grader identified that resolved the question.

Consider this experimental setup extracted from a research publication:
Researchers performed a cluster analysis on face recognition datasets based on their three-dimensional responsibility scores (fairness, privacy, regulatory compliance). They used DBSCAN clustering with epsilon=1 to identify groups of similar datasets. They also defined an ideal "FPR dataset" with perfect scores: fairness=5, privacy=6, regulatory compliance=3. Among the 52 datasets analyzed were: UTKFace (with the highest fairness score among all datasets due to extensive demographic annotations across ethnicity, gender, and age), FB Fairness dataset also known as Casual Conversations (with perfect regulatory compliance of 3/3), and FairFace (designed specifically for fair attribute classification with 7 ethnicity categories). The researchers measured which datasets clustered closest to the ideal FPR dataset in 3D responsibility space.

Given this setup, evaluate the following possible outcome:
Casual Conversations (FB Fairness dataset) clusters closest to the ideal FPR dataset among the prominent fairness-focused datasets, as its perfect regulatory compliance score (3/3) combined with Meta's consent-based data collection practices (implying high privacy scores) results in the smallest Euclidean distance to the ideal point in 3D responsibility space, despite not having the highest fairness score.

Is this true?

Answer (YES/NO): NO